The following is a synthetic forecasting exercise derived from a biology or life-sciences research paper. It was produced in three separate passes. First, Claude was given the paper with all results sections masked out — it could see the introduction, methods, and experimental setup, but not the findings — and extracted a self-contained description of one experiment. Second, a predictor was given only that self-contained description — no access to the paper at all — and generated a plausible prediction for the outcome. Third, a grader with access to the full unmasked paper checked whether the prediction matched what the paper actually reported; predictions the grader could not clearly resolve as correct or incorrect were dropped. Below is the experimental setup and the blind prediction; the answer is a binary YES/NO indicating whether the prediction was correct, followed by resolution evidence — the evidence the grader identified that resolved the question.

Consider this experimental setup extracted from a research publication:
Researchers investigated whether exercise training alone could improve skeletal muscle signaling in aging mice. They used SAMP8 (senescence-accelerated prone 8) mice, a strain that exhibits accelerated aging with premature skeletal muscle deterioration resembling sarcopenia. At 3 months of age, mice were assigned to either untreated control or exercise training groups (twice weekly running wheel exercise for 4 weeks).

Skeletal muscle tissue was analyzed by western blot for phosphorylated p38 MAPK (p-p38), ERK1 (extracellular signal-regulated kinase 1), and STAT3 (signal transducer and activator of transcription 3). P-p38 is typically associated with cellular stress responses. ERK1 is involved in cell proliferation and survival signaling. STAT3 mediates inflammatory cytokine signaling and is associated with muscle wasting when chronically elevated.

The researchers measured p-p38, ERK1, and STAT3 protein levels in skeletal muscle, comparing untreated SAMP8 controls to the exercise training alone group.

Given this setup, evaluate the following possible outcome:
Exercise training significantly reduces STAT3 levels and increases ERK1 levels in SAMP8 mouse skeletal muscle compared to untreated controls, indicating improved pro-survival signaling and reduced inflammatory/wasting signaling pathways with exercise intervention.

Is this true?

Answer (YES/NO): NO